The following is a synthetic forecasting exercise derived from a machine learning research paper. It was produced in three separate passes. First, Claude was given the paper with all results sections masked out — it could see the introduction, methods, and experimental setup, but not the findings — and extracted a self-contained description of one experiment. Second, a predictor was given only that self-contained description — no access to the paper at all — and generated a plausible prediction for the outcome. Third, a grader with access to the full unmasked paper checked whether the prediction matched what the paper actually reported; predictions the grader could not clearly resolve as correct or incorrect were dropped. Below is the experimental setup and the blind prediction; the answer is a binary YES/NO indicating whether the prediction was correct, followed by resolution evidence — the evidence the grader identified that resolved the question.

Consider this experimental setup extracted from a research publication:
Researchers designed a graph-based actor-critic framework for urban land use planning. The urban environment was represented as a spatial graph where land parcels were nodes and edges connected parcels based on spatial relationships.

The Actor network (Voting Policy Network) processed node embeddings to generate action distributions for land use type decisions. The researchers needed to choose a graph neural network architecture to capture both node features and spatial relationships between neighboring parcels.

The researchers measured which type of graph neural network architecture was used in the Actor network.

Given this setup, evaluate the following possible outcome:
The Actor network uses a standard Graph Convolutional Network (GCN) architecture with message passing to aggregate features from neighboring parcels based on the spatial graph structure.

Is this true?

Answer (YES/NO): NO